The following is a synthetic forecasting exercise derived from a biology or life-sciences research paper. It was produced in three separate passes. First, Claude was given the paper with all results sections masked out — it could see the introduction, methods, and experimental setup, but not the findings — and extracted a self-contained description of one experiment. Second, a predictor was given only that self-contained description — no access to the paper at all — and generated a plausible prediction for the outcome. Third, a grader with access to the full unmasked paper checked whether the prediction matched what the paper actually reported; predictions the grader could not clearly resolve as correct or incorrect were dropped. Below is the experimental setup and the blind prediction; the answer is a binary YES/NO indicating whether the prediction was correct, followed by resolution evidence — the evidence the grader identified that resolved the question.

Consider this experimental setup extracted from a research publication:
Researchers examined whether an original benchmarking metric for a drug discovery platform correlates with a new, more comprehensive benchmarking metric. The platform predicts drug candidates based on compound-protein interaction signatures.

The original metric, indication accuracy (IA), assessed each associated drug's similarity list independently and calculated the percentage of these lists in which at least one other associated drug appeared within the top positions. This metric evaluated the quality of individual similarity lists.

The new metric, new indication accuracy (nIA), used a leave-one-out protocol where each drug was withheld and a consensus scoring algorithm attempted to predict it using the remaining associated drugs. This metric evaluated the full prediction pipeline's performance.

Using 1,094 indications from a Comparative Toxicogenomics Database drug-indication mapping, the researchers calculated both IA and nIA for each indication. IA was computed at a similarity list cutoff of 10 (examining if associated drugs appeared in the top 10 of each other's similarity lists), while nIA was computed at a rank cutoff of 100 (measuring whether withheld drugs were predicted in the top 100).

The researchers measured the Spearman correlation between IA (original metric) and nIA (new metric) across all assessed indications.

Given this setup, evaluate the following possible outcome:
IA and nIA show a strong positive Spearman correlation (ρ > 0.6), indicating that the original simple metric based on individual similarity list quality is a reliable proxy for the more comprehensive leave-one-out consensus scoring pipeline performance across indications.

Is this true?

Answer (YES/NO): YES